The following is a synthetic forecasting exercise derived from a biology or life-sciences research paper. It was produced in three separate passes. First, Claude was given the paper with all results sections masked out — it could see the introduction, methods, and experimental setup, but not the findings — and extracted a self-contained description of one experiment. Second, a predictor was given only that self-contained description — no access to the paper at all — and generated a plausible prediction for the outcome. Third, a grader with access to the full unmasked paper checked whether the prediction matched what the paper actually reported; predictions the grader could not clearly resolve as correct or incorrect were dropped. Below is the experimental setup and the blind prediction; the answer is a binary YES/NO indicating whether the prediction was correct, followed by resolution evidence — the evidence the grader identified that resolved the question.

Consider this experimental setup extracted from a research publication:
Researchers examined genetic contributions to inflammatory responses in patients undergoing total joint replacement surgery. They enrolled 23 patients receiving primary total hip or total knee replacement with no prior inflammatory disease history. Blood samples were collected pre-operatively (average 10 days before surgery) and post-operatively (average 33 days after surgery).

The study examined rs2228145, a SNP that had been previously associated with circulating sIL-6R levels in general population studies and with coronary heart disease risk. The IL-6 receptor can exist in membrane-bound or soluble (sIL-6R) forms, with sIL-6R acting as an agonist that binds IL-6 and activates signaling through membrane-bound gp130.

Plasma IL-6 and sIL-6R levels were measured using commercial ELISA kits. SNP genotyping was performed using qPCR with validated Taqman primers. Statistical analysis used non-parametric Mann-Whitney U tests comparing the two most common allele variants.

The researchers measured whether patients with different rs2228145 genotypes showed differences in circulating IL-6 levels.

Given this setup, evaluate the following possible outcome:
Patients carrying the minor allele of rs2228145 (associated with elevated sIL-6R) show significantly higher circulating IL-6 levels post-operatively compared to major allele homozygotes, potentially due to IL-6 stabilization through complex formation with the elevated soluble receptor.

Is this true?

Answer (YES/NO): NO